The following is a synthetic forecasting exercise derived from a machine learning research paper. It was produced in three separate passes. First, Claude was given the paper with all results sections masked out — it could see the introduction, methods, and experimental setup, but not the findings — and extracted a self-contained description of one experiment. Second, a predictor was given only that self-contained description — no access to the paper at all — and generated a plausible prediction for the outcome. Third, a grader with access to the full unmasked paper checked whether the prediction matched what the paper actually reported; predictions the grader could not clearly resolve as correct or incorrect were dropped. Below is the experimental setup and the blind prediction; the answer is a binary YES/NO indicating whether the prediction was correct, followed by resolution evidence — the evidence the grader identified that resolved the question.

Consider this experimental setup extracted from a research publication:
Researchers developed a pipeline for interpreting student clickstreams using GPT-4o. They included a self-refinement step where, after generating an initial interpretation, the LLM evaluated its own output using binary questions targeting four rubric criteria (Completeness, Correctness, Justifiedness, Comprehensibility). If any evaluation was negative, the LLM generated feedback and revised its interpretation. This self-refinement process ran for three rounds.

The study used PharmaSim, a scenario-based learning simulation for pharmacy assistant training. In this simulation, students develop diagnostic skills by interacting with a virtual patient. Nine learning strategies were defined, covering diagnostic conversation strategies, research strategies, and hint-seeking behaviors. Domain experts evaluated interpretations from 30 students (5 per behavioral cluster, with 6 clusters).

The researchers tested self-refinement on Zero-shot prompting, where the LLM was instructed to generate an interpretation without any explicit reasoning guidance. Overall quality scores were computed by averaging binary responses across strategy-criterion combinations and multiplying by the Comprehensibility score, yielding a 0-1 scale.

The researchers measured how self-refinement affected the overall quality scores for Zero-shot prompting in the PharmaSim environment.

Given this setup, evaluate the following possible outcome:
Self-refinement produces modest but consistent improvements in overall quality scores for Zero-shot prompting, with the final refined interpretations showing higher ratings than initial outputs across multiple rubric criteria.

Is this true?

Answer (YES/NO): NO